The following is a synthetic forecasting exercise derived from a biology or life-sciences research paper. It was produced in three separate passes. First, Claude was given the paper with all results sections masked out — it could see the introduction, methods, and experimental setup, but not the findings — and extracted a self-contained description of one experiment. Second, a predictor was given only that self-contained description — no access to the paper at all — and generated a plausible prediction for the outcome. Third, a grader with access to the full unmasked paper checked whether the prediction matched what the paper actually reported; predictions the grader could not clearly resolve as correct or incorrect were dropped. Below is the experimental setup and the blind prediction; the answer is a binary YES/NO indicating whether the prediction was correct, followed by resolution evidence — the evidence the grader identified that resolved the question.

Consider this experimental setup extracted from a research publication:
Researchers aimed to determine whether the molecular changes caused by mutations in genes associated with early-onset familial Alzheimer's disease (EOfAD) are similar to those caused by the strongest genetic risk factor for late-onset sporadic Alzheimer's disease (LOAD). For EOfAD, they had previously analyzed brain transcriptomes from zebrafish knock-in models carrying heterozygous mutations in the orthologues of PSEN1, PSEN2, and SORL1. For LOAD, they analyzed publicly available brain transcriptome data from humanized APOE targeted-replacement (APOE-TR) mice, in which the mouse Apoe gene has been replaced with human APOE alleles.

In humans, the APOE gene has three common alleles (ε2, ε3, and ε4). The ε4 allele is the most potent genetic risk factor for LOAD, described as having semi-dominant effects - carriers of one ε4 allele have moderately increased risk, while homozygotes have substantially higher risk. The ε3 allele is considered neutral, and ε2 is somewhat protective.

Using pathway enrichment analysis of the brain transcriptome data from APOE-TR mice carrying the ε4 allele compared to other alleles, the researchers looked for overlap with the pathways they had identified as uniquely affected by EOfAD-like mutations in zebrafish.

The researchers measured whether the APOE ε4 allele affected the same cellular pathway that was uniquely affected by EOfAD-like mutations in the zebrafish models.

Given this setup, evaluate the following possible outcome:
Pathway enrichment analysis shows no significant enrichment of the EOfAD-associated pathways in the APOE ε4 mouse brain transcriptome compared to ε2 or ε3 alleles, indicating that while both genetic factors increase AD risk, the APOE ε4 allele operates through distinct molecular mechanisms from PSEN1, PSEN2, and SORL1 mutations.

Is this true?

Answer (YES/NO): NO